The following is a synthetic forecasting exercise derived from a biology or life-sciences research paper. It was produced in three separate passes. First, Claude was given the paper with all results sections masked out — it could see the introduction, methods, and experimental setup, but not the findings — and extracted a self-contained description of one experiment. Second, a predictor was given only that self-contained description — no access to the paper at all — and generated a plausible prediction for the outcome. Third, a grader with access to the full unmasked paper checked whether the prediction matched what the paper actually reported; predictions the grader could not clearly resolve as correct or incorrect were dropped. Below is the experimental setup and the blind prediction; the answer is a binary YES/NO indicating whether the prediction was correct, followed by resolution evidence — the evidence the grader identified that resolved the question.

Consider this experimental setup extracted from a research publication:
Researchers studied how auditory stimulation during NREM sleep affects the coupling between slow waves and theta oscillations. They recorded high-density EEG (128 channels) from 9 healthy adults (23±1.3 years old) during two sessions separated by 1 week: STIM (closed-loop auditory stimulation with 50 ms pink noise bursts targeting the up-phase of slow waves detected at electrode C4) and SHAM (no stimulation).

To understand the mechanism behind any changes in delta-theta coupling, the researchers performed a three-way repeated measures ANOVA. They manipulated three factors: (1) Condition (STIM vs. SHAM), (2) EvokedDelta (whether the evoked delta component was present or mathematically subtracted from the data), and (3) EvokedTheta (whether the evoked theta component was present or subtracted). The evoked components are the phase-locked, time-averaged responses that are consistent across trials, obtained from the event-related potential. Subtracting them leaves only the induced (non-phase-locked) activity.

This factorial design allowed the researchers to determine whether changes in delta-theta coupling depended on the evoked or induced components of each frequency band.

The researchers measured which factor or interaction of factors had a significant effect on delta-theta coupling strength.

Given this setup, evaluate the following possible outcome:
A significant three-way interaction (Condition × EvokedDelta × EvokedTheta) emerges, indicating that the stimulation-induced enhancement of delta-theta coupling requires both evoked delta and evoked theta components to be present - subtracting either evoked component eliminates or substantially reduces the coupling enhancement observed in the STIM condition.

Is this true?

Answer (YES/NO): NO